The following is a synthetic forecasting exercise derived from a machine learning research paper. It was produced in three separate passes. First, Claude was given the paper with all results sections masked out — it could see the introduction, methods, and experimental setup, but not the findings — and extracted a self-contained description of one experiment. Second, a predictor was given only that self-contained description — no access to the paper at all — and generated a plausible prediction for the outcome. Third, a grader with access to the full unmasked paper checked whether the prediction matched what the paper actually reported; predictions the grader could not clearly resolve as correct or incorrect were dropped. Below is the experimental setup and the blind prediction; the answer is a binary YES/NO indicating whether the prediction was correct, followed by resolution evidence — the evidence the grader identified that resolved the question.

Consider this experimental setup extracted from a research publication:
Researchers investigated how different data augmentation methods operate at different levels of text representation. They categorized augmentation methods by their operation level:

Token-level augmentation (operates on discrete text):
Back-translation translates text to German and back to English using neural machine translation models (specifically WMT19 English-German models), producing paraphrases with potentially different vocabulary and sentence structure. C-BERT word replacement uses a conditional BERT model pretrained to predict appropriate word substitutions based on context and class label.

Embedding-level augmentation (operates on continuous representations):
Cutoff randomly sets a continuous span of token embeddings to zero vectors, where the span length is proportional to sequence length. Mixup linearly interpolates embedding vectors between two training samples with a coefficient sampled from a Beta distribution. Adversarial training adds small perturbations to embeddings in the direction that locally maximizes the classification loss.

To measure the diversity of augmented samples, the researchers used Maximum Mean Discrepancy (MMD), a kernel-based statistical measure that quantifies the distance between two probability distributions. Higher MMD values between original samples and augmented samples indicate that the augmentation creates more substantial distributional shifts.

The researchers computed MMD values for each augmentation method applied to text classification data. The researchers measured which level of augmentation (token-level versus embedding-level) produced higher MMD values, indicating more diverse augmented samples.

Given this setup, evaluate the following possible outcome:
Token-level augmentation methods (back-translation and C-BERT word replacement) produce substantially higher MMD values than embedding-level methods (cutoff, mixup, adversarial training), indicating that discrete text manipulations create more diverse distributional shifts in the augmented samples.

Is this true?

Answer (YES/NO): NO